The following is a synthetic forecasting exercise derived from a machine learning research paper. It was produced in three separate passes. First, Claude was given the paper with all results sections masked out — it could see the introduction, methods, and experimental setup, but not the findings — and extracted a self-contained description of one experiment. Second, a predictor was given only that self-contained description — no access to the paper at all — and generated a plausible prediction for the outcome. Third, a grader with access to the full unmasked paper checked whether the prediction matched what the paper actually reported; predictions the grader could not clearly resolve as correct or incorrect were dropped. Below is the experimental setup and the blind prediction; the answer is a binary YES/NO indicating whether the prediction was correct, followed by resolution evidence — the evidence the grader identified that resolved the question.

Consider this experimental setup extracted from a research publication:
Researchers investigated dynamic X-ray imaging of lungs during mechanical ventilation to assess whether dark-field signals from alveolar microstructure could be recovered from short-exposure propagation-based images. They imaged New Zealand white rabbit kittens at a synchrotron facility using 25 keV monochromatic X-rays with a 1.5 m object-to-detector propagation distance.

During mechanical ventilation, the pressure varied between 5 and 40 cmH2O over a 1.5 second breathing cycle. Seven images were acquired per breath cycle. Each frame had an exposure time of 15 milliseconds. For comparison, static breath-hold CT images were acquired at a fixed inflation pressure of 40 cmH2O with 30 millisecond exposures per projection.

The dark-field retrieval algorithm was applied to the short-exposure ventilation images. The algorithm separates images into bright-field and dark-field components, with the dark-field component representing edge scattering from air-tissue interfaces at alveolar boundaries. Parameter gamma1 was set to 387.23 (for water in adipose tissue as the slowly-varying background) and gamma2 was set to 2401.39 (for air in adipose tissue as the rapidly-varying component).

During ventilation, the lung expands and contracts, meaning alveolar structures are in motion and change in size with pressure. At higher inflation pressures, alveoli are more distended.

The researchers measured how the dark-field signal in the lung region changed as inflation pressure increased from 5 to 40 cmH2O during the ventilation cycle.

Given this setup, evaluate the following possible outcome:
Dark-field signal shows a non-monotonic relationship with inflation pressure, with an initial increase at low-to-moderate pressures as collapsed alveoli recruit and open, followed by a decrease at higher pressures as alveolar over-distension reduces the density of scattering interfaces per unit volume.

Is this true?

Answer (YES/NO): NO